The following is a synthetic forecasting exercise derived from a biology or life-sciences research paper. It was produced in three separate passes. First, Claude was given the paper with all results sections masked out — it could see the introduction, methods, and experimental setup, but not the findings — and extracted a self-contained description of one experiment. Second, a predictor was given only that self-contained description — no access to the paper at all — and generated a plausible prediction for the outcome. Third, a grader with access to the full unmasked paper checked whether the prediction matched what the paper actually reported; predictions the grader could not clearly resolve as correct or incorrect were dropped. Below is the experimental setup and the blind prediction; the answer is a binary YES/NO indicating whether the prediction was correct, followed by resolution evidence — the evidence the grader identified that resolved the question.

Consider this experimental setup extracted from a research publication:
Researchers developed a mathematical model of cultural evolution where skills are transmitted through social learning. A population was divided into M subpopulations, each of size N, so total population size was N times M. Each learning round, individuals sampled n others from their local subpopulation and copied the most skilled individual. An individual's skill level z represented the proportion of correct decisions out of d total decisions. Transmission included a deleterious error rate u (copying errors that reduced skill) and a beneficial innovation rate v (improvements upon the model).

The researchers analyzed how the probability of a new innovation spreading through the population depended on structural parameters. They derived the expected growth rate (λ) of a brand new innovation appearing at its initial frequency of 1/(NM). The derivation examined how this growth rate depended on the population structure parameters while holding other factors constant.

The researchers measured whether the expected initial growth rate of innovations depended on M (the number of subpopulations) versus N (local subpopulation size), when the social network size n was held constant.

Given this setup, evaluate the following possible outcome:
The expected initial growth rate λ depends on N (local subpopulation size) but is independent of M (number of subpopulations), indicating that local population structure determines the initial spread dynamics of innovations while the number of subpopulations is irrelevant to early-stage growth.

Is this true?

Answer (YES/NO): YES